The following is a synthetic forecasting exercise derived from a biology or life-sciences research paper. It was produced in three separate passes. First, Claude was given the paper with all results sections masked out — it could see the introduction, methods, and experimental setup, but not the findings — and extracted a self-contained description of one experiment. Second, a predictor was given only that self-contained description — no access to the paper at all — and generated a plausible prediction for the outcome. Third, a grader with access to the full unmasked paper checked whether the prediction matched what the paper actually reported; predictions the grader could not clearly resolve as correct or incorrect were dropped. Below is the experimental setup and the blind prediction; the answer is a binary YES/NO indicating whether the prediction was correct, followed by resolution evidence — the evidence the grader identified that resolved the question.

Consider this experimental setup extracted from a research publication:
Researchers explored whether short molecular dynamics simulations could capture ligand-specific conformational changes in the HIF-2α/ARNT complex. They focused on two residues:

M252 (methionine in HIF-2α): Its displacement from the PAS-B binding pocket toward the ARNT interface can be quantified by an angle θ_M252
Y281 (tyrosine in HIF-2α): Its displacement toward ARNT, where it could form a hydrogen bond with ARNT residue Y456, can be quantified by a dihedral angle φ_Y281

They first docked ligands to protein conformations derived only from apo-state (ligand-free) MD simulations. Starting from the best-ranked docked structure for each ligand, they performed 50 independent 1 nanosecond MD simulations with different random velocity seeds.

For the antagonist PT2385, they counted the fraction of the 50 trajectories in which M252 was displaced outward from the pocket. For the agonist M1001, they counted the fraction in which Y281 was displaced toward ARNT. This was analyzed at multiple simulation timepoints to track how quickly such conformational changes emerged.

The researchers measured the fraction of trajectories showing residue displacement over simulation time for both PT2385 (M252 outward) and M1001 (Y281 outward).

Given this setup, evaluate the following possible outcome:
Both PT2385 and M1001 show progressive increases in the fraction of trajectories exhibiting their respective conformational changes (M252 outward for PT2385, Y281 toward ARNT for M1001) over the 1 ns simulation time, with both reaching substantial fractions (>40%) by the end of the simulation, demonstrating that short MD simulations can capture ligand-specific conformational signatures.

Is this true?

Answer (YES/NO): NO